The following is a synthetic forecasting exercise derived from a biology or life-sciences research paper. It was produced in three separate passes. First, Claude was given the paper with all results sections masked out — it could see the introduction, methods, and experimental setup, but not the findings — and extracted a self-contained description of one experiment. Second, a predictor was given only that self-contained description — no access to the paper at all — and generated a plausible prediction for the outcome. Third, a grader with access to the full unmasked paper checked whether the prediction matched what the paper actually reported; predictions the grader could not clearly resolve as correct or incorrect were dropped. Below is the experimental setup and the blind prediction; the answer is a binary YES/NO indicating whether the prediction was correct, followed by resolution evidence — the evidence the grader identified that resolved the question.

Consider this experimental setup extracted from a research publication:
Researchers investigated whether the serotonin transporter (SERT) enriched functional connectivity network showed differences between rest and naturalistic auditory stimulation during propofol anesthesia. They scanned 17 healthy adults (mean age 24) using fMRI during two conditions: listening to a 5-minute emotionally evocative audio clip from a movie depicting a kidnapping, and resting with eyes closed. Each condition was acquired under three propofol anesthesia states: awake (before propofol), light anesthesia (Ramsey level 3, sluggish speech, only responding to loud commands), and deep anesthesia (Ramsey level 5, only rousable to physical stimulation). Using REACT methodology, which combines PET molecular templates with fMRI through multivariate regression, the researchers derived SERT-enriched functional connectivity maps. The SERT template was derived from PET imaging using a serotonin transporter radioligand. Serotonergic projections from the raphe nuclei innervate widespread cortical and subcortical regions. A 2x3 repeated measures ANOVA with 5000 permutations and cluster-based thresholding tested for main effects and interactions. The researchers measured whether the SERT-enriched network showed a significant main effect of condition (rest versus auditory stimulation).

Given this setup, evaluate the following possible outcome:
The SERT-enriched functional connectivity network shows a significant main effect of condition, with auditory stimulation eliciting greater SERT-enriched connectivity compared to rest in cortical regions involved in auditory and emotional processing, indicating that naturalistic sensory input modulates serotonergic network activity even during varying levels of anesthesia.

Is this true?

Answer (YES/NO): NO